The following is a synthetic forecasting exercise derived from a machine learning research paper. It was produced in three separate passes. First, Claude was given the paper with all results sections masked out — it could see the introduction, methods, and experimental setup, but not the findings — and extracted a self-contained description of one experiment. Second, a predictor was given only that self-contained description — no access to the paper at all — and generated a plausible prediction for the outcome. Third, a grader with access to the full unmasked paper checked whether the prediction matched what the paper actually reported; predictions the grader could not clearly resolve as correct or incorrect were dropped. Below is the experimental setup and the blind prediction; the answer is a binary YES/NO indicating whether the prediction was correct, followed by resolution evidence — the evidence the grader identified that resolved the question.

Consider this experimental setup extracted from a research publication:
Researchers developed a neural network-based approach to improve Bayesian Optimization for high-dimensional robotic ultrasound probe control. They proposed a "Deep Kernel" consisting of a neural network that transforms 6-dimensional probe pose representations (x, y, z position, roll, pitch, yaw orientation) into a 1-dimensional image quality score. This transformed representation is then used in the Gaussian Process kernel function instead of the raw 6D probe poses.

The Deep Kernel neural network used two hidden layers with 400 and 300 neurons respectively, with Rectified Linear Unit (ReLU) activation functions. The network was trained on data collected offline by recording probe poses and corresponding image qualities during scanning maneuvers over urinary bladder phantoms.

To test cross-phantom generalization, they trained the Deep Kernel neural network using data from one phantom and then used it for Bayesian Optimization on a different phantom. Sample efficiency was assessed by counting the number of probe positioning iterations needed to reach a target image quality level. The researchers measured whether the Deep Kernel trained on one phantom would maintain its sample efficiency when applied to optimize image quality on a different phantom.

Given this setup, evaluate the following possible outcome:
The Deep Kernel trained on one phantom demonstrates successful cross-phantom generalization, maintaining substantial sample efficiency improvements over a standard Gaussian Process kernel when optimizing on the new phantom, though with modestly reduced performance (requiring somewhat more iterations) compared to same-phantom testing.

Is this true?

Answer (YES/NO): YES